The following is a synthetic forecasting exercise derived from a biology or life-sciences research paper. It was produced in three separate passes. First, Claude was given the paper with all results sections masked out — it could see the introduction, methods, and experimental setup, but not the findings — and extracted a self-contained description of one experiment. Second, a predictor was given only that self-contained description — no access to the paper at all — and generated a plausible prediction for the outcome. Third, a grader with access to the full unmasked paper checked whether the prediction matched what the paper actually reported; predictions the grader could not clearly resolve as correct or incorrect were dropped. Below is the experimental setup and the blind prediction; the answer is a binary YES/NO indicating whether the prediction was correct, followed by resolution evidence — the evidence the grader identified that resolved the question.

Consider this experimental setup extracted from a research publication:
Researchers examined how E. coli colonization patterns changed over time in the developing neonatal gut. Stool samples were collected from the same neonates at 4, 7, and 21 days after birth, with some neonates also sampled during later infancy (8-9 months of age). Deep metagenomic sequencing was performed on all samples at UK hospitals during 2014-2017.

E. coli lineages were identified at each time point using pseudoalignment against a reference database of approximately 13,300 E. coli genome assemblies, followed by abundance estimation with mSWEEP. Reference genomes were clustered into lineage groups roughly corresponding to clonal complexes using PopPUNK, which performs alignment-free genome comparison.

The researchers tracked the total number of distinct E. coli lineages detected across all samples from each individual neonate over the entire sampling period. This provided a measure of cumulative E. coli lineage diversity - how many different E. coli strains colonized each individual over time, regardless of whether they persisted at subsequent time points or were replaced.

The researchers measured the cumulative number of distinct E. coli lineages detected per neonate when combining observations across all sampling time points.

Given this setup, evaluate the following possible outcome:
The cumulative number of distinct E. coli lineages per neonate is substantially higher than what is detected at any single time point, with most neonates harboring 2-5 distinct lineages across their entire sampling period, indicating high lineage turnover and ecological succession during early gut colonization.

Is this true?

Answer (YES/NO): NO